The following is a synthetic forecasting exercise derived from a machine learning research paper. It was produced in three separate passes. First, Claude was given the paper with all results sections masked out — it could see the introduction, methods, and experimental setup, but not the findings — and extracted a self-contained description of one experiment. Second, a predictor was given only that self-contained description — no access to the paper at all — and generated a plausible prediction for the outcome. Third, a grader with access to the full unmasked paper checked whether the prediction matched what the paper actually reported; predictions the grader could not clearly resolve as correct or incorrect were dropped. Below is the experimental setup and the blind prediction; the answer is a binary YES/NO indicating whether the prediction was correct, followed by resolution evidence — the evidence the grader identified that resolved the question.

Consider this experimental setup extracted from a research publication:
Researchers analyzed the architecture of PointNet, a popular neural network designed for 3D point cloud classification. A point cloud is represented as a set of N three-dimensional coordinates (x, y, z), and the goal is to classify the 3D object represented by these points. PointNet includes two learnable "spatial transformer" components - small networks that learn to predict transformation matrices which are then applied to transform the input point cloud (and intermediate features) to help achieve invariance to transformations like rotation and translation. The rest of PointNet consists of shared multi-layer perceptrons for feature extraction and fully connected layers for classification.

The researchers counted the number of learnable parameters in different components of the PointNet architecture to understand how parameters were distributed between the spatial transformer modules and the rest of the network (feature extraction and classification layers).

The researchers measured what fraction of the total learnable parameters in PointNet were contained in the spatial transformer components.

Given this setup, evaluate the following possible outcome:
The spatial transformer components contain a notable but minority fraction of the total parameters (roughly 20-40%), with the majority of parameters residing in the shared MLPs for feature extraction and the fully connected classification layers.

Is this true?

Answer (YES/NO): NO